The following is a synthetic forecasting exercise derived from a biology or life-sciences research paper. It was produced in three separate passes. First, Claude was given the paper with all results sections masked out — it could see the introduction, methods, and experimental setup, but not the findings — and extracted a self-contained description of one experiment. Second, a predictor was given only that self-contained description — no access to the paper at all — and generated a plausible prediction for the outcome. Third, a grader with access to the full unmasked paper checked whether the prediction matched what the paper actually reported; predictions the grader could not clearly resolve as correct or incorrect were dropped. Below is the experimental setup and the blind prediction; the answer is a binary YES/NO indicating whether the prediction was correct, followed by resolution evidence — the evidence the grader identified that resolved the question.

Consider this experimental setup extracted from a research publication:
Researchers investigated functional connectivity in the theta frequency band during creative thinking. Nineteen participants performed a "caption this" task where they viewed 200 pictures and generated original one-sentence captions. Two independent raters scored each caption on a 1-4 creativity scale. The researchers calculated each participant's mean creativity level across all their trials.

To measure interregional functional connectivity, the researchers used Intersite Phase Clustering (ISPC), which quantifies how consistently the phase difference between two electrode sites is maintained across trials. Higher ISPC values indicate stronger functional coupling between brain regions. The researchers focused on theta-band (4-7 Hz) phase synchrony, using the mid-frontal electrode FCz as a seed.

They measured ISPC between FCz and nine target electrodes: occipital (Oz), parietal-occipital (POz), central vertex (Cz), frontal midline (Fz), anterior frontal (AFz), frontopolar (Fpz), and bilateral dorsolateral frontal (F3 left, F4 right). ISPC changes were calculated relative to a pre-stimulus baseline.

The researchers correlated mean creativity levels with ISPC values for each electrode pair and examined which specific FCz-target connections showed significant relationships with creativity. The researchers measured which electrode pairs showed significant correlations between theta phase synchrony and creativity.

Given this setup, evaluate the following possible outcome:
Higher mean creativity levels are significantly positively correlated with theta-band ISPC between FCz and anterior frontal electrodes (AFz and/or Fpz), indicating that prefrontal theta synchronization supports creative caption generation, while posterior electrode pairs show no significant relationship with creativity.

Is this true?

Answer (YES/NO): NO